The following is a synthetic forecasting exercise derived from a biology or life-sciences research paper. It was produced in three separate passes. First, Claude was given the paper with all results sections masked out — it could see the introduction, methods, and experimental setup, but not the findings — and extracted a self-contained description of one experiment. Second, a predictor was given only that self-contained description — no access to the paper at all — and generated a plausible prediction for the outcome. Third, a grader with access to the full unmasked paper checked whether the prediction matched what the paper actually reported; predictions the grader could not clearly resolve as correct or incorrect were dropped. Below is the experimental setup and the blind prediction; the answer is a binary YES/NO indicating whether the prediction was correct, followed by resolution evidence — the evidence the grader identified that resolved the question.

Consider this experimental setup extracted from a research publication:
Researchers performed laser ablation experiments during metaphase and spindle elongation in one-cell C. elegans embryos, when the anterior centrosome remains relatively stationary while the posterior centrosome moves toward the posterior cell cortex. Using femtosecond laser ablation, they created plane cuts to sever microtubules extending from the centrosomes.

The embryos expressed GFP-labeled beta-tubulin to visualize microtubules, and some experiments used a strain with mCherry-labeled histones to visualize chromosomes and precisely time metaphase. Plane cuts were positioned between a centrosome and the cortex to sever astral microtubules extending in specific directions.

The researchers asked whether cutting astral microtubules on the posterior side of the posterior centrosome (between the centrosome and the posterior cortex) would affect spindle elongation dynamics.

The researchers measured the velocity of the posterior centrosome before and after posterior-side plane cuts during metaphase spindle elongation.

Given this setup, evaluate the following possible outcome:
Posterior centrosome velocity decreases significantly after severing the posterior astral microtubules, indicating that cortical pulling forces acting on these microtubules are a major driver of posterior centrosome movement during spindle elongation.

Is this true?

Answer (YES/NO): YES